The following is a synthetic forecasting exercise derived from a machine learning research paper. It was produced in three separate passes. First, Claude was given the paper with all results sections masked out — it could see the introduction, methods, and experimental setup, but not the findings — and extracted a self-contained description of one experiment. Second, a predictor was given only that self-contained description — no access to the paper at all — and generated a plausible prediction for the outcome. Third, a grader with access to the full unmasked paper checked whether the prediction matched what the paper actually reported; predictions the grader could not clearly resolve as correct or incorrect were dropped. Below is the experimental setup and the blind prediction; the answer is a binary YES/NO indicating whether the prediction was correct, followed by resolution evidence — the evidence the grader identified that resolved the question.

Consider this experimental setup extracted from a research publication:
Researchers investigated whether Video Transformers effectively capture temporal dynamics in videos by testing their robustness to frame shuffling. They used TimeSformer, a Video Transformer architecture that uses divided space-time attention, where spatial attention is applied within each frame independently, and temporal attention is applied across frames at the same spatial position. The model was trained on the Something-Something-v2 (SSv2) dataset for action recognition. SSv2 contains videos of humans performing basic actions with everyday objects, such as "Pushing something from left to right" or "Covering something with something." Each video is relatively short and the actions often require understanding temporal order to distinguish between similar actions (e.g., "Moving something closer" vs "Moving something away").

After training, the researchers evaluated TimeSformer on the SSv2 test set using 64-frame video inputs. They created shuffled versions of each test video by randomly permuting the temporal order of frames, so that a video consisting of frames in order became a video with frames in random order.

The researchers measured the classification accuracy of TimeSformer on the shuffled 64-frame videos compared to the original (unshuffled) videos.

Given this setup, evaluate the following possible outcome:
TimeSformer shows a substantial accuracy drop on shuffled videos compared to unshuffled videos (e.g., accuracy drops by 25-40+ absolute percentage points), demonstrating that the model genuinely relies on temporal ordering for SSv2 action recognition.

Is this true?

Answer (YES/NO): NO